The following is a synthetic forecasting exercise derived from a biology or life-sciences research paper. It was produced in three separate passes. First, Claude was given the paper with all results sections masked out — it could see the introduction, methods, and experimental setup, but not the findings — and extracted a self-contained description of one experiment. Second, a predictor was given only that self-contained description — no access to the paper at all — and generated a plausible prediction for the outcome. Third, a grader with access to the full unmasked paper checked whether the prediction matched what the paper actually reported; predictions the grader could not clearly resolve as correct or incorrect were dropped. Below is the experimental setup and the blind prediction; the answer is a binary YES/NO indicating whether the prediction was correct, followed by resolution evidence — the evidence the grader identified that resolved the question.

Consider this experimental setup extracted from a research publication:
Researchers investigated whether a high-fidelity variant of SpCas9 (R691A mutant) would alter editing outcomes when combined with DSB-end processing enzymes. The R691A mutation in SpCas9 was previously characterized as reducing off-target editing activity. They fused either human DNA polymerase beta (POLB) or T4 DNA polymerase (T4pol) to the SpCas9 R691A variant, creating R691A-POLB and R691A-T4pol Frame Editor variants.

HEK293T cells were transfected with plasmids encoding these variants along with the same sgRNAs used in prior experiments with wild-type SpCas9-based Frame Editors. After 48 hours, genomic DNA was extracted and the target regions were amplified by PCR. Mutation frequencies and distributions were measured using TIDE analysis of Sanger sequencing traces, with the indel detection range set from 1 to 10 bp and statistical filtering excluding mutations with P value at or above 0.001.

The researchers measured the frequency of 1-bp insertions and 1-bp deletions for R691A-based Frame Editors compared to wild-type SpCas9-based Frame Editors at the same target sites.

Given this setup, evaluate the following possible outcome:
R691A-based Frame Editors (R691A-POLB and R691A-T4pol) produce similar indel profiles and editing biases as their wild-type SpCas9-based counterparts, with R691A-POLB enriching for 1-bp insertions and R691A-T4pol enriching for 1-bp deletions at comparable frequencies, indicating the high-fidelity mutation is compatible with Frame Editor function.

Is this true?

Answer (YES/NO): NO